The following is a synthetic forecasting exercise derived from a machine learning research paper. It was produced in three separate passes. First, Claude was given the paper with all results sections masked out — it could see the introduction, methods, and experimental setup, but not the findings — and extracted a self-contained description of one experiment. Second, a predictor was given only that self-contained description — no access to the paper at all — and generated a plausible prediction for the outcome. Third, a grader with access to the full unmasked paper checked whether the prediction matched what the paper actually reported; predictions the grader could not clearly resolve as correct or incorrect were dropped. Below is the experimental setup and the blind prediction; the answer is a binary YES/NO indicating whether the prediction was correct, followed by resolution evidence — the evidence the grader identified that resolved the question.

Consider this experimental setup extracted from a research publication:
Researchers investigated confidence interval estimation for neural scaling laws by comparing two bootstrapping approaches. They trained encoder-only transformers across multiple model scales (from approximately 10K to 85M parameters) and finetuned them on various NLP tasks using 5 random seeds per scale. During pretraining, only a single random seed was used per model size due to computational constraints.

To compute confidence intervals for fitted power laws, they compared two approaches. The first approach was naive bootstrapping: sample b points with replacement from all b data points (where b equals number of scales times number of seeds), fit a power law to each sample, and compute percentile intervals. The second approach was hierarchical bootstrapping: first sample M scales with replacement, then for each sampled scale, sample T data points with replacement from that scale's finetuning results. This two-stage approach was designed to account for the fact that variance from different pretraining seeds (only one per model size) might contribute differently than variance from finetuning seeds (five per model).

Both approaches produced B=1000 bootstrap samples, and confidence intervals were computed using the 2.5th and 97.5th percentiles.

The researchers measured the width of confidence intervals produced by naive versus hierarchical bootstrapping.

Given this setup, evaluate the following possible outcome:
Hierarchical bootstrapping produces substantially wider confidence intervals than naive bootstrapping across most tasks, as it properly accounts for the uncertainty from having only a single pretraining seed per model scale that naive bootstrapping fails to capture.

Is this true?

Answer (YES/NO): YES